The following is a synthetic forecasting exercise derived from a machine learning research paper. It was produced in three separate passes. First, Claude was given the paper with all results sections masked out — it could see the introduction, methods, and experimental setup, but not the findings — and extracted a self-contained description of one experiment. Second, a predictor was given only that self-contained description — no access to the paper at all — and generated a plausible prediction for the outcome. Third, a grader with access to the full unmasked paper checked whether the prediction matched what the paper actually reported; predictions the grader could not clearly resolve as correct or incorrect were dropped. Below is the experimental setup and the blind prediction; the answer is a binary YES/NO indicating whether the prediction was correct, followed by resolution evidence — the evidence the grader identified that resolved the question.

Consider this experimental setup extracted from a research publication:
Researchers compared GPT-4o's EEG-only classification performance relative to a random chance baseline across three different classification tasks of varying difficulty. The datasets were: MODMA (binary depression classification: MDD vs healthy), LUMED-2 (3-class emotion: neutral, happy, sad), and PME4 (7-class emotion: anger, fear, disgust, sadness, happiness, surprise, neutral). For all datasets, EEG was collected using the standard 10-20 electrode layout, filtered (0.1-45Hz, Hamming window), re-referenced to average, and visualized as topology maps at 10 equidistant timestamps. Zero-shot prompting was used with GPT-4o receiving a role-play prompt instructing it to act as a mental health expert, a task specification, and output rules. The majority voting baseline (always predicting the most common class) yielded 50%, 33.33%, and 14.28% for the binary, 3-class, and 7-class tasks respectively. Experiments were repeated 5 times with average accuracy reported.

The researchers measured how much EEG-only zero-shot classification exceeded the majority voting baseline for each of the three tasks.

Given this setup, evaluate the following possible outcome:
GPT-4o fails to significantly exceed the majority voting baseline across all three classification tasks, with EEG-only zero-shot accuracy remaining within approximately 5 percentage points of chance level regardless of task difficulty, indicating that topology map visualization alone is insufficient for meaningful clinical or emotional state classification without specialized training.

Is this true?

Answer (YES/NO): NO